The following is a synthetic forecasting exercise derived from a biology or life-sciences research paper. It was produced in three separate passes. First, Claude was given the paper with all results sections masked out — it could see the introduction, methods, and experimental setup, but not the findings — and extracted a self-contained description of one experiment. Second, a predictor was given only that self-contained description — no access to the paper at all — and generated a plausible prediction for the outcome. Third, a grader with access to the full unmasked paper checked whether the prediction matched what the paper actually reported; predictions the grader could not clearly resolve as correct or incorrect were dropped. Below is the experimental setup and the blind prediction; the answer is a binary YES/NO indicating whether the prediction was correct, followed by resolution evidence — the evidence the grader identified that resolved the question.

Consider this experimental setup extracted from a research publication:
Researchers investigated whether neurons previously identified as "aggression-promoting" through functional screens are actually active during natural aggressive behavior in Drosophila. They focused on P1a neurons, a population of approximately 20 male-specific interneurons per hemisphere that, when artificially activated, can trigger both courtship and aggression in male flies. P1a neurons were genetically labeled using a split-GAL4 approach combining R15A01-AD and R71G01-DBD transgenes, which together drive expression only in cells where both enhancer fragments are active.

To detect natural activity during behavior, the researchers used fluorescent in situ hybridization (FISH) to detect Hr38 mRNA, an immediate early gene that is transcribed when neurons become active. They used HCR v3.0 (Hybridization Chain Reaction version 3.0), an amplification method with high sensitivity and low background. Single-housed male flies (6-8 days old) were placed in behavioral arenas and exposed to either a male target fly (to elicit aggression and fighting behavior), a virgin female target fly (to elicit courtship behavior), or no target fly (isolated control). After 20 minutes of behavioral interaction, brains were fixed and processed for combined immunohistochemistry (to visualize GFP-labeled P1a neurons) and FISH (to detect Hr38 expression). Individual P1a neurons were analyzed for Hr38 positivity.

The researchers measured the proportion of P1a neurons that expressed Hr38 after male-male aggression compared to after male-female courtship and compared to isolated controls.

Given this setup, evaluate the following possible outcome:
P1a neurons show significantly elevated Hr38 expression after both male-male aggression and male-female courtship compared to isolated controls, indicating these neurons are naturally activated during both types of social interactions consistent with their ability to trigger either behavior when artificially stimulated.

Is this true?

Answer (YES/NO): YES